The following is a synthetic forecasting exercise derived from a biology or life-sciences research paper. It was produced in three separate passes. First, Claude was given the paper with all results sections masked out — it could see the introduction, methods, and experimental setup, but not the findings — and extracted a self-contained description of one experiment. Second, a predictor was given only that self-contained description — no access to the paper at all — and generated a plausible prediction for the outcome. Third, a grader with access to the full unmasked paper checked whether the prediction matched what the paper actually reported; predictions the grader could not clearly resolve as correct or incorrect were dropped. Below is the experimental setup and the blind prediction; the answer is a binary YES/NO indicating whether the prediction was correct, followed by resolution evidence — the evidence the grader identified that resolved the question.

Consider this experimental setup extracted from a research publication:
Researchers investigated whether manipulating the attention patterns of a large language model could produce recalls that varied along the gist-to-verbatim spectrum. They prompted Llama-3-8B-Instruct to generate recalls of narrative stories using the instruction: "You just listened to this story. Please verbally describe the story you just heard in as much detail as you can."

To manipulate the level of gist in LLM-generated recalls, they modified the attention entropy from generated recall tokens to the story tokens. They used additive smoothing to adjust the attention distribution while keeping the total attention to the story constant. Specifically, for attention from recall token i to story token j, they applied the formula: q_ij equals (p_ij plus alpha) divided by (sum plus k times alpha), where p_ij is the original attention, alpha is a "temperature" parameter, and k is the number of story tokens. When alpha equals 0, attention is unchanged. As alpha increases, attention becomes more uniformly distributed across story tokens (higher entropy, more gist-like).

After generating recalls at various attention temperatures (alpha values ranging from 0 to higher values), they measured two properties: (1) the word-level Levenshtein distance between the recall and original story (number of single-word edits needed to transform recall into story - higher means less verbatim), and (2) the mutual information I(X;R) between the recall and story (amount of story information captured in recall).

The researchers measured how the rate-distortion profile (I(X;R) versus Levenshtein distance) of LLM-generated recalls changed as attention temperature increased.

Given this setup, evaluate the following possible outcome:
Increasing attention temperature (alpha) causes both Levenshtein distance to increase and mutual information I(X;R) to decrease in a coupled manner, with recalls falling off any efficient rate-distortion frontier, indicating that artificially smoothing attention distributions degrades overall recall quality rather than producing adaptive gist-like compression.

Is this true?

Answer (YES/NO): NO